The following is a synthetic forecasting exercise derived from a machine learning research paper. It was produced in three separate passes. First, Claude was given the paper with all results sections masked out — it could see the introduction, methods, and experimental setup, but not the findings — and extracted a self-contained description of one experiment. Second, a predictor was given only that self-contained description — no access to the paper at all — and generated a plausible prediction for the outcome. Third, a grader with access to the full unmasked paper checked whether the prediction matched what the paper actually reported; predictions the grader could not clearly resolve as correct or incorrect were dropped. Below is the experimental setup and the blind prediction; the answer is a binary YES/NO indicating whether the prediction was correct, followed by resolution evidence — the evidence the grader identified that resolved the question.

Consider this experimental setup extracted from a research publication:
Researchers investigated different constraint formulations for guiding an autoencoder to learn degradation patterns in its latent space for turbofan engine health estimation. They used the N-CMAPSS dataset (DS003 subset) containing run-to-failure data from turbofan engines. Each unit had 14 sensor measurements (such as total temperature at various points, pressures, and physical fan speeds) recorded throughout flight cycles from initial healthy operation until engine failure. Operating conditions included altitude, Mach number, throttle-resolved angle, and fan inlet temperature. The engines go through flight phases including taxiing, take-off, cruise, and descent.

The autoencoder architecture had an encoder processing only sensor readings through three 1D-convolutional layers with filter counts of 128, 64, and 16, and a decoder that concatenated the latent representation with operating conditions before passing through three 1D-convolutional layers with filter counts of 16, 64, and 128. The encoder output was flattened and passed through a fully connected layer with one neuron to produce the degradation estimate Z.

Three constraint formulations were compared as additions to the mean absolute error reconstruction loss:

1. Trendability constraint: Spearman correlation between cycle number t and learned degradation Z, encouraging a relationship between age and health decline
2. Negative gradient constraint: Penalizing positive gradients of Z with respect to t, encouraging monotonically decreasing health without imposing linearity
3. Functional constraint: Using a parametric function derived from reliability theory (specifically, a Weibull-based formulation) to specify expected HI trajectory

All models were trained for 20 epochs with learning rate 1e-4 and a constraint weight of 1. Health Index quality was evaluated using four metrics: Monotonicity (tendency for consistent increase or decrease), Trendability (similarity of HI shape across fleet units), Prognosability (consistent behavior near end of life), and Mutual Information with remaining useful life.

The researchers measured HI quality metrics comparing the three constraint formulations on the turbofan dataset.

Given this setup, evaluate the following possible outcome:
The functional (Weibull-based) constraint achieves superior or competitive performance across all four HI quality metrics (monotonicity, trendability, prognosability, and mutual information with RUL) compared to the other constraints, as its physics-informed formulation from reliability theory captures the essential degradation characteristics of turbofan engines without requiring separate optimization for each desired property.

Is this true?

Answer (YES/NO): NO